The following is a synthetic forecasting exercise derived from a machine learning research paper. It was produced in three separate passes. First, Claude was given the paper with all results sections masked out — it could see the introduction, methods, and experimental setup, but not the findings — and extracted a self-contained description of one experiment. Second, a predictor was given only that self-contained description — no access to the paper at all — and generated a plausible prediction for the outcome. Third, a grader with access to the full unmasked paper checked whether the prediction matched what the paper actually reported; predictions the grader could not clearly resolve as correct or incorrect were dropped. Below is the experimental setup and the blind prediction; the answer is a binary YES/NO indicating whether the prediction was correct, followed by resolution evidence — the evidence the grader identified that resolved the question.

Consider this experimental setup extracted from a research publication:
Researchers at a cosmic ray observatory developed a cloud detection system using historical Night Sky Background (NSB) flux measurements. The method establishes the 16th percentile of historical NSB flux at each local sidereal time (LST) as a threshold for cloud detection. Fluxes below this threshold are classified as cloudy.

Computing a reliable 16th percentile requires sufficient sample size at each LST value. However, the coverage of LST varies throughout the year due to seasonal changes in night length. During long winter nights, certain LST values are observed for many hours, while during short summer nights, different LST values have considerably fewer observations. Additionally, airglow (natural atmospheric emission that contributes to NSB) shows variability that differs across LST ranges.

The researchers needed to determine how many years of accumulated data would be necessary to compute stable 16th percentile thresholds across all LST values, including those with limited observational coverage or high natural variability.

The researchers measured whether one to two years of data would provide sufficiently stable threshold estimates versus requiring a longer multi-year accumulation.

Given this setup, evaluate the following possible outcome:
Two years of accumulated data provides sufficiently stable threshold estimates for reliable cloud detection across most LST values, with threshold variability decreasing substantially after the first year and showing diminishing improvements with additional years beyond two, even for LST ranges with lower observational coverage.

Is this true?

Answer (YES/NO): NO